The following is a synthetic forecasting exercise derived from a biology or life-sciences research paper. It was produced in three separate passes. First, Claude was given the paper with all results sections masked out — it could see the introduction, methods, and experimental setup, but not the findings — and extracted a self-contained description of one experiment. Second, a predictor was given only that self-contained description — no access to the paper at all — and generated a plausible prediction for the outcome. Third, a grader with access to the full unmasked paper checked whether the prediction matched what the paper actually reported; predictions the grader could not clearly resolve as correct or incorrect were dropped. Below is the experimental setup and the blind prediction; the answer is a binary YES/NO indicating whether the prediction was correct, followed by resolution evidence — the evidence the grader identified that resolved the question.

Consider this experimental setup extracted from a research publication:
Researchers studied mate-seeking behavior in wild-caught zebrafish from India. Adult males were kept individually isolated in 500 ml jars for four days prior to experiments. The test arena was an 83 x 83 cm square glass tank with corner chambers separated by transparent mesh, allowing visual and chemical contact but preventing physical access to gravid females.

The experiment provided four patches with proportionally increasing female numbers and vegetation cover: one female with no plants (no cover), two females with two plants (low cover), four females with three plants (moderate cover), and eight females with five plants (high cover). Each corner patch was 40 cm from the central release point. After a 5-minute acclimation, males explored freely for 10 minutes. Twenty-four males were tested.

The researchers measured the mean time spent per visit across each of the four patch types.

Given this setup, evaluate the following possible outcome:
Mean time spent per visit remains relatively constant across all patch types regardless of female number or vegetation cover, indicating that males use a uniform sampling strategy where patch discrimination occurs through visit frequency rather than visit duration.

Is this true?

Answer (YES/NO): NO